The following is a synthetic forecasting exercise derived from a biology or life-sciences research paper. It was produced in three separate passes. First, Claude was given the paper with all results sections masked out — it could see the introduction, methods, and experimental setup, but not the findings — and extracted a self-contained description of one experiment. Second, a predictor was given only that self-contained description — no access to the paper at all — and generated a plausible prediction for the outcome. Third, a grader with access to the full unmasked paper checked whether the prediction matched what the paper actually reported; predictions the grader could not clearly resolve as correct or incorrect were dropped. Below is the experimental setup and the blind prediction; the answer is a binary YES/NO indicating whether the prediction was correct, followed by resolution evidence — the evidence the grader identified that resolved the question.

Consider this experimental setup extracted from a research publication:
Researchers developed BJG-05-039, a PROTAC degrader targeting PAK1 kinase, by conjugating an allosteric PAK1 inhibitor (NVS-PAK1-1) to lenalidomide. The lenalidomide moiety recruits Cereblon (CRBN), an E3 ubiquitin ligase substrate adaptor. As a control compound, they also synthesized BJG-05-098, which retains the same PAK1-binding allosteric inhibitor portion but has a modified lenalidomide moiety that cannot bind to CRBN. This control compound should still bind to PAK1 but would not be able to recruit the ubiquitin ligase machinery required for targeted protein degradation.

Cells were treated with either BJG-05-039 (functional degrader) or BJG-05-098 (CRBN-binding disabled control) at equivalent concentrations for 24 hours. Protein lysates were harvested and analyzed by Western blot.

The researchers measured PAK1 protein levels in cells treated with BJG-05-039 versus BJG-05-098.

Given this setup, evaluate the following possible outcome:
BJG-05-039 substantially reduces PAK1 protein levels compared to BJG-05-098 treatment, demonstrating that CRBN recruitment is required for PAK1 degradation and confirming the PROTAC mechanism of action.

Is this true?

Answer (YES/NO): YES